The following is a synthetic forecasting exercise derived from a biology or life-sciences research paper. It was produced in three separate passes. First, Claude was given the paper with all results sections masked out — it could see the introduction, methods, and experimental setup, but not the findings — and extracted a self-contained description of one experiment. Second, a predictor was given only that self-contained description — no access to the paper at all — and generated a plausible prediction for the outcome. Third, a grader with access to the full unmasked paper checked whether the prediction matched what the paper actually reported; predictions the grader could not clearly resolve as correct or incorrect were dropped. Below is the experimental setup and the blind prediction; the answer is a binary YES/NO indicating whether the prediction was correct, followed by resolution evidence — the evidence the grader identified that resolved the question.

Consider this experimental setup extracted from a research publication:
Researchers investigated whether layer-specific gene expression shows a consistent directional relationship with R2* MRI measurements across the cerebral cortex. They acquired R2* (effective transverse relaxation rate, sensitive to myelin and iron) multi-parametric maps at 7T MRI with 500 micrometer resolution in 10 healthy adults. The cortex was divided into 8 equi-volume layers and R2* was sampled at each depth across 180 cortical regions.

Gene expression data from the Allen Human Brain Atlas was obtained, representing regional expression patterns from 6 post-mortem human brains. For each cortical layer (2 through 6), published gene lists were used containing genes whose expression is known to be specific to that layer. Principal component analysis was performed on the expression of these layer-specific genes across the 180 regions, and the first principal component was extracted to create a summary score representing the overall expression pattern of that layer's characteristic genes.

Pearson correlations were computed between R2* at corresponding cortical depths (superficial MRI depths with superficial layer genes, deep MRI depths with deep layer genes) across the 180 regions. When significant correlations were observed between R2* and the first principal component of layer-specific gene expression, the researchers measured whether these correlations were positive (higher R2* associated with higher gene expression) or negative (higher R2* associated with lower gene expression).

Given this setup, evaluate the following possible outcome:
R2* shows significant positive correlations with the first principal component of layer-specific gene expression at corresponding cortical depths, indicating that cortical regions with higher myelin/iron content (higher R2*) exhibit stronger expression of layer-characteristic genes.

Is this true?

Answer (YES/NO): NO